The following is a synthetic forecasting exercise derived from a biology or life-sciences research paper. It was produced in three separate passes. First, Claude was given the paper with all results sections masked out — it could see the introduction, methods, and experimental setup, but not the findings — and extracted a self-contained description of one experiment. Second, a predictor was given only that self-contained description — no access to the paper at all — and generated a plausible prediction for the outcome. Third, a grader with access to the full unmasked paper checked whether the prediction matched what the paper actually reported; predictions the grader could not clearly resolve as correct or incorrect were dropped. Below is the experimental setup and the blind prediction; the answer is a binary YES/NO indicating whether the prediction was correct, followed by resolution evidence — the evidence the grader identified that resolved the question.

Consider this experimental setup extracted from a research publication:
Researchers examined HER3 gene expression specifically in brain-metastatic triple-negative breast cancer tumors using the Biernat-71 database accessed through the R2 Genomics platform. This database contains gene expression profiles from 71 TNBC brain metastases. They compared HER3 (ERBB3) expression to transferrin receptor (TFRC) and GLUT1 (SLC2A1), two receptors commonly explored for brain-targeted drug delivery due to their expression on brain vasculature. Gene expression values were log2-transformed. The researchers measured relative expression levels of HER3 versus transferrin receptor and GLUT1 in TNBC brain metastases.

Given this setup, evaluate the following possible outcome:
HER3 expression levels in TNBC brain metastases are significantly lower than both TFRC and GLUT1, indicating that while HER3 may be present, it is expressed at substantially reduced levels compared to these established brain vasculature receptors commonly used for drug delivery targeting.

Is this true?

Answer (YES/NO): NO